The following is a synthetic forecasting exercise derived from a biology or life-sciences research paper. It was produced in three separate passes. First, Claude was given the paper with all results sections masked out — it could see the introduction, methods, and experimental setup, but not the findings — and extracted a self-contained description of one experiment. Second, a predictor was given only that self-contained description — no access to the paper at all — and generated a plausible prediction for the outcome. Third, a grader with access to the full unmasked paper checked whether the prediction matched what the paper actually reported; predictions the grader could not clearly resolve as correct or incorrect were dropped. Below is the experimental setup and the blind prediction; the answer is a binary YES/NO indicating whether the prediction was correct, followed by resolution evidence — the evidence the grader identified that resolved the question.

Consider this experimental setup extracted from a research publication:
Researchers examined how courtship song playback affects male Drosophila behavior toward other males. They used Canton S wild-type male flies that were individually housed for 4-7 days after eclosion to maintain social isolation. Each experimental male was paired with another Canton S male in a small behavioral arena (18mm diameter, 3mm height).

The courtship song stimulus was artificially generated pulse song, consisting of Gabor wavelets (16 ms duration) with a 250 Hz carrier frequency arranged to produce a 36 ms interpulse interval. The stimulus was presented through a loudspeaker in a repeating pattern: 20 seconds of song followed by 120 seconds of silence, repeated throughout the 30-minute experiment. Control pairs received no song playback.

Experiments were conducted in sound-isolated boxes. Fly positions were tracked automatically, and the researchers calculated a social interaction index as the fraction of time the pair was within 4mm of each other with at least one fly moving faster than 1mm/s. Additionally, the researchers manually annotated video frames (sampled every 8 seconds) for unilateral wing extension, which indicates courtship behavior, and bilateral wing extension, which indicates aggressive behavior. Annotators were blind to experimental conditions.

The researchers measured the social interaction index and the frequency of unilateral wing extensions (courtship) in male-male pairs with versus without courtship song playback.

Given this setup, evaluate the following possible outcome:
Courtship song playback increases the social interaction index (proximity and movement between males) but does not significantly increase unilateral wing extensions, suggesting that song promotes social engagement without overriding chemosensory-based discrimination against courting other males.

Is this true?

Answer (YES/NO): YES